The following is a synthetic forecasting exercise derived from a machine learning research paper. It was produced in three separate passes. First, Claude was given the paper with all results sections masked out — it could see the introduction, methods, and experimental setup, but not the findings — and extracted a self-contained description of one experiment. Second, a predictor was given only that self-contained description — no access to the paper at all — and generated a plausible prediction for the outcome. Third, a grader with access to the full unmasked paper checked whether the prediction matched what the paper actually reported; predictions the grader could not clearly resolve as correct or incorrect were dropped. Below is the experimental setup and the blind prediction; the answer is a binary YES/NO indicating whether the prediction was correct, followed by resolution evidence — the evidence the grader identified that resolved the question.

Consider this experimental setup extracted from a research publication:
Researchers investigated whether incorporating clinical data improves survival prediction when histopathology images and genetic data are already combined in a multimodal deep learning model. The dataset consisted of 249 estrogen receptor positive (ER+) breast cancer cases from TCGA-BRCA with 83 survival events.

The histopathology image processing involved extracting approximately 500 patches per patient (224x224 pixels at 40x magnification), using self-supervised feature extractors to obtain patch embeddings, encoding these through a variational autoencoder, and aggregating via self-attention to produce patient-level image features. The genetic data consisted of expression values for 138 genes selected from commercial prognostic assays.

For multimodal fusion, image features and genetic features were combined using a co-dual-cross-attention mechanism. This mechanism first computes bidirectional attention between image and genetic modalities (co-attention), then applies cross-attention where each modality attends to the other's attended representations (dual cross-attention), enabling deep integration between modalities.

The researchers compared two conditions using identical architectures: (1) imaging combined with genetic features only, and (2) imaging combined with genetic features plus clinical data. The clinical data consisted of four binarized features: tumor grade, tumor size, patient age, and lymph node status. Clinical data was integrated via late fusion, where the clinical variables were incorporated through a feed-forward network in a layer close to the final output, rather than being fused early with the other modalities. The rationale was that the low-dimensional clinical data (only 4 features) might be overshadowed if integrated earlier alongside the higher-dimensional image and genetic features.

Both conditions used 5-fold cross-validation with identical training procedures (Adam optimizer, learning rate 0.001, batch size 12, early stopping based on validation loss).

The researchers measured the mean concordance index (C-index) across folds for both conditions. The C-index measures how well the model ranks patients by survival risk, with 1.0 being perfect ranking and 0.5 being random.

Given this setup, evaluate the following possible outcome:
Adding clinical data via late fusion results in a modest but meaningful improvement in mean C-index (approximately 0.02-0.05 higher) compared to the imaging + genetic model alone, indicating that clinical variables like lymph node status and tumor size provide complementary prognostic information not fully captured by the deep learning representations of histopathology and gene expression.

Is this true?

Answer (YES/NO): NO